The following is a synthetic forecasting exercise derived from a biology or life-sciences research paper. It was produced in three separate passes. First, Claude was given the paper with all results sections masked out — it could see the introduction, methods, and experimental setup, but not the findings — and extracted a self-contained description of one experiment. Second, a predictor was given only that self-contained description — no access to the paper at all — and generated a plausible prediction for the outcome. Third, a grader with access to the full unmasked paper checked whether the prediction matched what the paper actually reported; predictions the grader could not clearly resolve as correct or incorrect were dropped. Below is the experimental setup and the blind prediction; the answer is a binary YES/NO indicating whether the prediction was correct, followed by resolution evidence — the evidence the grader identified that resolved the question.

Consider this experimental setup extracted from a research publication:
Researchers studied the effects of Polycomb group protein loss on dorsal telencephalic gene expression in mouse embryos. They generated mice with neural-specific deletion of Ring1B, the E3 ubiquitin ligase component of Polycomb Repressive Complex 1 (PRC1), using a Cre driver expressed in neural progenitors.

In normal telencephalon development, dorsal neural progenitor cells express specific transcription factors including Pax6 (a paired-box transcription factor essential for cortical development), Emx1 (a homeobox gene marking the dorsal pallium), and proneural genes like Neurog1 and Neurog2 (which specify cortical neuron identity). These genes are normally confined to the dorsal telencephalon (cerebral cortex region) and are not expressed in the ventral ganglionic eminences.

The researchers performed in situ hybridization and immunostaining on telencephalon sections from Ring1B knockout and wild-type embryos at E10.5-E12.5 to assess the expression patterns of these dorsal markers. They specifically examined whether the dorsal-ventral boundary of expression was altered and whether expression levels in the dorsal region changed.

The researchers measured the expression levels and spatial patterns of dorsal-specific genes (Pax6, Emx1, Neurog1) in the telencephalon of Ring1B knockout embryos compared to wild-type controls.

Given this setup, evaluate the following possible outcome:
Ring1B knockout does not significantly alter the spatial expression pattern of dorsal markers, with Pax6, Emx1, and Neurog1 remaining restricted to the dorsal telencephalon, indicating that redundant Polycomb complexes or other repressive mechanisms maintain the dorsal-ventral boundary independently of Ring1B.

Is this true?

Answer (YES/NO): NO